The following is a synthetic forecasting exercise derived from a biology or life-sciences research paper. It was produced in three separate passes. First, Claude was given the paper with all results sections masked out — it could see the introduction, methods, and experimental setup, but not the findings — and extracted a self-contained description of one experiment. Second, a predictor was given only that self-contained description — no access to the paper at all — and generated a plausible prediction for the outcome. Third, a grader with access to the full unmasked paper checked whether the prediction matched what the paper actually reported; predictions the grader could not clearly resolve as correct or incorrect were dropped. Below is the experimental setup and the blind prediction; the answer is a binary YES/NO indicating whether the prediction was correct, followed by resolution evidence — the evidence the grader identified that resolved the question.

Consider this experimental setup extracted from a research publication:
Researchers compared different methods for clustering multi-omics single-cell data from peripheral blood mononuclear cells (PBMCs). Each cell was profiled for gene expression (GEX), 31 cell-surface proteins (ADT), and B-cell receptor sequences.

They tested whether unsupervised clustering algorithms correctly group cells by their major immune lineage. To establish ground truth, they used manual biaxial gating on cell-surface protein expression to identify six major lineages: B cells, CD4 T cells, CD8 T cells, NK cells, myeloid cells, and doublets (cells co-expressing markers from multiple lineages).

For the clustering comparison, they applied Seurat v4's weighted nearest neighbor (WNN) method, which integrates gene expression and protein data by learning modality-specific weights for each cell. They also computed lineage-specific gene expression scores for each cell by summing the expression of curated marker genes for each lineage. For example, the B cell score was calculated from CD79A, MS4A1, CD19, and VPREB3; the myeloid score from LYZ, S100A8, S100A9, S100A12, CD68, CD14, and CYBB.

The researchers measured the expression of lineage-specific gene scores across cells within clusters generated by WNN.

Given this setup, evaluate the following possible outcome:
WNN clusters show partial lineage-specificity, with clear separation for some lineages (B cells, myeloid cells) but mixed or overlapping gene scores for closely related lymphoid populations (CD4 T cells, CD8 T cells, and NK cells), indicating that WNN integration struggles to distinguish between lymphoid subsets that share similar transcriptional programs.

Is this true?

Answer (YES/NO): NO